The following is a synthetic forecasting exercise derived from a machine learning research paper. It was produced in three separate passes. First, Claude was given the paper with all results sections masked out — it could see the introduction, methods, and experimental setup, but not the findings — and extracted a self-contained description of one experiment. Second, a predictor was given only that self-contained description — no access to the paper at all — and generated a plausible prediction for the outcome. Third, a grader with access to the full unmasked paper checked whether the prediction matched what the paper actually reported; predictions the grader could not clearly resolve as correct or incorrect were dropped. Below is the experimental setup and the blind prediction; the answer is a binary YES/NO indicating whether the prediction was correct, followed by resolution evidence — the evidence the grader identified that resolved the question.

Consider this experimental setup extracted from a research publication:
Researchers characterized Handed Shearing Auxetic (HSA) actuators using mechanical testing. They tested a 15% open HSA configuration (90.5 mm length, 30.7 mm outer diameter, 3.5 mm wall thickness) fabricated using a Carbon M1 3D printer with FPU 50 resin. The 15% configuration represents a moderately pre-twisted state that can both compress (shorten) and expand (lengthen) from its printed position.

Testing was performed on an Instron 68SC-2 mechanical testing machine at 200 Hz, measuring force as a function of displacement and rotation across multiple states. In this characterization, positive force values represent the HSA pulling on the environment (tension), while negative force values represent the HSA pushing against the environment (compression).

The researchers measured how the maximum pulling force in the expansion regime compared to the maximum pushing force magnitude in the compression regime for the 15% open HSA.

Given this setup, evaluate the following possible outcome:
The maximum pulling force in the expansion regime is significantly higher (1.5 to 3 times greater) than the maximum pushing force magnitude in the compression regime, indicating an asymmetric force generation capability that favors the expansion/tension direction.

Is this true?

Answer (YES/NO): YES